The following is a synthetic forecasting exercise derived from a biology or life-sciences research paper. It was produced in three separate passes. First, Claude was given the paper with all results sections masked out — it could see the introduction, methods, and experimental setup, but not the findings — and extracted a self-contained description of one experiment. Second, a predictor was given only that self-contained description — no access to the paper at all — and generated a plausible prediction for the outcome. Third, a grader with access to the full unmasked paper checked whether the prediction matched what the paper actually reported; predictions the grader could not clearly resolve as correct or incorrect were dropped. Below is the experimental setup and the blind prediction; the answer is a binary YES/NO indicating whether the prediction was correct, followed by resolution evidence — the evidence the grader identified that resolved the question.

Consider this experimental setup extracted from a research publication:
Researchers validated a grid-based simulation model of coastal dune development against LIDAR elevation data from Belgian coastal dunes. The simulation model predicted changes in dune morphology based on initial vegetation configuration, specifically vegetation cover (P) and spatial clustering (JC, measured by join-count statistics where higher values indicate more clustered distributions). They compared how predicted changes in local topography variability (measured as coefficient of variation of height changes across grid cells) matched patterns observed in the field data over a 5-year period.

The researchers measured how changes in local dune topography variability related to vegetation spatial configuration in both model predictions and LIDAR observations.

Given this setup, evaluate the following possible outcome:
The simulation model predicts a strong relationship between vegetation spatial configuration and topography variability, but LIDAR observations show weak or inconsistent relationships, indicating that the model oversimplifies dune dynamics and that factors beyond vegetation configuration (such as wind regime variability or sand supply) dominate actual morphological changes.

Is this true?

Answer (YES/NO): NO